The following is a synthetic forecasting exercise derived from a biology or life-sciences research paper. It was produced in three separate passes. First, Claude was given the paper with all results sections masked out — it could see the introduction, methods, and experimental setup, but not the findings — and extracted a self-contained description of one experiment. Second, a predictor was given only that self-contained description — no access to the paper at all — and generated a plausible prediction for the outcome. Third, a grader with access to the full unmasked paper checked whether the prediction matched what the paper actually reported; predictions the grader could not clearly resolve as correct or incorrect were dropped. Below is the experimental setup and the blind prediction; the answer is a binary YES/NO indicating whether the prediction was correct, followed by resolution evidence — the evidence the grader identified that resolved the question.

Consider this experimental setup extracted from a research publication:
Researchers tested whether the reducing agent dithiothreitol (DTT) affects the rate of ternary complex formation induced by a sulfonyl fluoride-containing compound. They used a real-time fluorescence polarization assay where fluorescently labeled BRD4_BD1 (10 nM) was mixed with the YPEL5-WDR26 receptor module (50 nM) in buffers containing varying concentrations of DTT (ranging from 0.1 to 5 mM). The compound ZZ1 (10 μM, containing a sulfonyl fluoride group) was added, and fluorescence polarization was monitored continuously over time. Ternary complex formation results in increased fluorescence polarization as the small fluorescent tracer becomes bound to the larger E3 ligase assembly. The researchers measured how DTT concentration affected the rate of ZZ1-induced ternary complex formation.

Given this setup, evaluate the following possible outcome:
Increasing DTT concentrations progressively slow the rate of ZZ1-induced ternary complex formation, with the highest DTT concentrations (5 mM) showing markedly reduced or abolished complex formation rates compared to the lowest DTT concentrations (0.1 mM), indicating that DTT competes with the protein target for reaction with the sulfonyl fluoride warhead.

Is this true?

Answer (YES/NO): NO